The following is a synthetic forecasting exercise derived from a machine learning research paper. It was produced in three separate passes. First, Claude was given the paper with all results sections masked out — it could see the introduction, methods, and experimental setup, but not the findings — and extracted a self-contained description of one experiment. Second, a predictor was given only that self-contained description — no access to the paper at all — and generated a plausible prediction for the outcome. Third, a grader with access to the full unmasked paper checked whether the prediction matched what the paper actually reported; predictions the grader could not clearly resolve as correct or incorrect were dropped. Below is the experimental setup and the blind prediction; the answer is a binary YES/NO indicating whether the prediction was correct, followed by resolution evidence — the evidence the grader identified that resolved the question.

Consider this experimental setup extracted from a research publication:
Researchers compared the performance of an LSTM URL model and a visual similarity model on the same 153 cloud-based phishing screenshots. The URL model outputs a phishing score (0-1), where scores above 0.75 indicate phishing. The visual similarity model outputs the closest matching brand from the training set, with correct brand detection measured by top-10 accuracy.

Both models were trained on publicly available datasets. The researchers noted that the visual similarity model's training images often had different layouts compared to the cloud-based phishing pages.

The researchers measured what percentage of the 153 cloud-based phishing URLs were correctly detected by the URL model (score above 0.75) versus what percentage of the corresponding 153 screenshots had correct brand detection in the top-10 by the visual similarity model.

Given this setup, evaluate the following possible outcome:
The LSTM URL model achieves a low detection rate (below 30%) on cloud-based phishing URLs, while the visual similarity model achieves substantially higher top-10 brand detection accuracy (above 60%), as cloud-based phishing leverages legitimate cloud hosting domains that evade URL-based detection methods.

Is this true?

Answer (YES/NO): NO